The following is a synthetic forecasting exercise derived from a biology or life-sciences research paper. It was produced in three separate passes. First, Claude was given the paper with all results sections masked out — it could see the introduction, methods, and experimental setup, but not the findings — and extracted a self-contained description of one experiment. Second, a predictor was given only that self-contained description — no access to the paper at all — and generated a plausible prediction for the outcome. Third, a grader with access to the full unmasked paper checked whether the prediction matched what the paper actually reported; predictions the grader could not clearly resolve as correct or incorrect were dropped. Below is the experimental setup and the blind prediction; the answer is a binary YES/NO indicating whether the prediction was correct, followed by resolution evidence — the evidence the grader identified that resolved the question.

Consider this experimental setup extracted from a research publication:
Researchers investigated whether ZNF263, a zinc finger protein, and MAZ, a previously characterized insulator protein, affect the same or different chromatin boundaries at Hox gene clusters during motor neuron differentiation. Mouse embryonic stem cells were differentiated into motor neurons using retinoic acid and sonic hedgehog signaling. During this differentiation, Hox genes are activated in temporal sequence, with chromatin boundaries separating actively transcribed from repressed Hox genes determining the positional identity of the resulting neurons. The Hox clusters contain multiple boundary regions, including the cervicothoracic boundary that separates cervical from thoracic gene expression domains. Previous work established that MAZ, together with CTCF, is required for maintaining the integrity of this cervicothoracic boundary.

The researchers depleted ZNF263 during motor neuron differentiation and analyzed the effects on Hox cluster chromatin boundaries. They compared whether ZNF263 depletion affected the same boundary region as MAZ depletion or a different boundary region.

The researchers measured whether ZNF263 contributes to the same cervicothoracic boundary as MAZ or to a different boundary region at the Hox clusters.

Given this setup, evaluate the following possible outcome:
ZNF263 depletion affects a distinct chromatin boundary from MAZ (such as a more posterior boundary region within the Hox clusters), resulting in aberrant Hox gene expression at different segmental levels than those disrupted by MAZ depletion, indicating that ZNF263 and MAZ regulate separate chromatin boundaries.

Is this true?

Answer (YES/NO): NO